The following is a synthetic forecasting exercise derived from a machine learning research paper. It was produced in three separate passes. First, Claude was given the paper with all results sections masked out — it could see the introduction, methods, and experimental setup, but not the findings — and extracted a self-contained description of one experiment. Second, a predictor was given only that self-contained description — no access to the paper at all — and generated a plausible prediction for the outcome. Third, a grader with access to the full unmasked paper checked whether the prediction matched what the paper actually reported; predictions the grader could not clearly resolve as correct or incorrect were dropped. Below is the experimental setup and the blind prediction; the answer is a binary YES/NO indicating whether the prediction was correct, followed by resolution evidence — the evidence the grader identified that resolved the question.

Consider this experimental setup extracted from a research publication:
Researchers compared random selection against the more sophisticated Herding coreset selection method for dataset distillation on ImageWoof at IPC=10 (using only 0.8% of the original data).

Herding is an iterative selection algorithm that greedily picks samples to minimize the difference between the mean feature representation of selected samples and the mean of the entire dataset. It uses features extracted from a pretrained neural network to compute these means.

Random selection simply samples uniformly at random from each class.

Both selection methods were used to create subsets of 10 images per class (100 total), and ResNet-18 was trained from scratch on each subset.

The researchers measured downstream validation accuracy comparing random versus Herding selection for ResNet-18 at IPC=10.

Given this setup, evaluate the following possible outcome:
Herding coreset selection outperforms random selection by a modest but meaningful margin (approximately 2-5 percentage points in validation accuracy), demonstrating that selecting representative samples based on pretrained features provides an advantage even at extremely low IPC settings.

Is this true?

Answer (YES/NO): YES